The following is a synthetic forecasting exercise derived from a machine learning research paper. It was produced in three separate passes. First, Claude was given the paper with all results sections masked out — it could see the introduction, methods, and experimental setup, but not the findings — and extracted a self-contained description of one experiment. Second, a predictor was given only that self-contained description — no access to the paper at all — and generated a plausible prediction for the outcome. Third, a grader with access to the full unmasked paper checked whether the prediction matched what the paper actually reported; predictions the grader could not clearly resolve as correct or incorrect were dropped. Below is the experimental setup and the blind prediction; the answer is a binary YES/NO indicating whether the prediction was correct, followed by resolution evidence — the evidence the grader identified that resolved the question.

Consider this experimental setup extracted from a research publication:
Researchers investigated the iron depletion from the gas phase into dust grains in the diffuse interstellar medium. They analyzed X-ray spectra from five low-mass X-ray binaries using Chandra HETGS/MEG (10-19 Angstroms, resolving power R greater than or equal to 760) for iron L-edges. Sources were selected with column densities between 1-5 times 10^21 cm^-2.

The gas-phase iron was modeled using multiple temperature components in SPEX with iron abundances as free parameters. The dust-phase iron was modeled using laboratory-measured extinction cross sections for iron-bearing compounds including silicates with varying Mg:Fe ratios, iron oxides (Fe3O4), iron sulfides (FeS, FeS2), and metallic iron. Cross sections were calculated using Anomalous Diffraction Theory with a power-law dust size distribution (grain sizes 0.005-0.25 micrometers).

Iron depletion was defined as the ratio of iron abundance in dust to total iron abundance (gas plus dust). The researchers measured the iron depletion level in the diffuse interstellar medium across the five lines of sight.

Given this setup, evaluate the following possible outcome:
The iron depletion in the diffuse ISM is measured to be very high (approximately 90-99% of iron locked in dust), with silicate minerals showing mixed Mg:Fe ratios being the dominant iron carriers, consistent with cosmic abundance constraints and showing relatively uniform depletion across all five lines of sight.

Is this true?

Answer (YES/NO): NO